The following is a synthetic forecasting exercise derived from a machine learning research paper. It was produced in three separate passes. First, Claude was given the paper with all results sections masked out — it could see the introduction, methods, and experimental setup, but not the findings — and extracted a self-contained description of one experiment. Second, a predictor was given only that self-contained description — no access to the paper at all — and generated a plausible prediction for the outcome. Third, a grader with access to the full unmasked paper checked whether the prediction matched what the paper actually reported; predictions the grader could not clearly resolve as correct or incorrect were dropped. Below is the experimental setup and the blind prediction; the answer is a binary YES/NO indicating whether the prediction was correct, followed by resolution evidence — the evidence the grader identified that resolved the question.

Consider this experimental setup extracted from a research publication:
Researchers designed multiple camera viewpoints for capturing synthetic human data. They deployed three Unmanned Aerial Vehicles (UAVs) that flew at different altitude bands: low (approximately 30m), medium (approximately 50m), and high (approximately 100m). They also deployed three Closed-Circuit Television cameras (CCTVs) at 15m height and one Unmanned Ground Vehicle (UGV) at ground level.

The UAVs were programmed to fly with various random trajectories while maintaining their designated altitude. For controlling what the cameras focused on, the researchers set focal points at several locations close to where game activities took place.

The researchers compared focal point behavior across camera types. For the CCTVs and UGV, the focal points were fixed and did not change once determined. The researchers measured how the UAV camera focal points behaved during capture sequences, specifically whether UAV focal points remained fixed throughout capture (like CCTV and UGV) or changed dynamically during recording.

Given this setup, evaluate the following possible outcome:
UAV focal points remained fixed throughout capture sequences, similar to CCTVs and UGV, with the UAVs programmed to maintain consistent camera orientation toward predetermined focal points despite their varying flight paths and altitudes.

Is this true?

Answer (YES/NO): NO